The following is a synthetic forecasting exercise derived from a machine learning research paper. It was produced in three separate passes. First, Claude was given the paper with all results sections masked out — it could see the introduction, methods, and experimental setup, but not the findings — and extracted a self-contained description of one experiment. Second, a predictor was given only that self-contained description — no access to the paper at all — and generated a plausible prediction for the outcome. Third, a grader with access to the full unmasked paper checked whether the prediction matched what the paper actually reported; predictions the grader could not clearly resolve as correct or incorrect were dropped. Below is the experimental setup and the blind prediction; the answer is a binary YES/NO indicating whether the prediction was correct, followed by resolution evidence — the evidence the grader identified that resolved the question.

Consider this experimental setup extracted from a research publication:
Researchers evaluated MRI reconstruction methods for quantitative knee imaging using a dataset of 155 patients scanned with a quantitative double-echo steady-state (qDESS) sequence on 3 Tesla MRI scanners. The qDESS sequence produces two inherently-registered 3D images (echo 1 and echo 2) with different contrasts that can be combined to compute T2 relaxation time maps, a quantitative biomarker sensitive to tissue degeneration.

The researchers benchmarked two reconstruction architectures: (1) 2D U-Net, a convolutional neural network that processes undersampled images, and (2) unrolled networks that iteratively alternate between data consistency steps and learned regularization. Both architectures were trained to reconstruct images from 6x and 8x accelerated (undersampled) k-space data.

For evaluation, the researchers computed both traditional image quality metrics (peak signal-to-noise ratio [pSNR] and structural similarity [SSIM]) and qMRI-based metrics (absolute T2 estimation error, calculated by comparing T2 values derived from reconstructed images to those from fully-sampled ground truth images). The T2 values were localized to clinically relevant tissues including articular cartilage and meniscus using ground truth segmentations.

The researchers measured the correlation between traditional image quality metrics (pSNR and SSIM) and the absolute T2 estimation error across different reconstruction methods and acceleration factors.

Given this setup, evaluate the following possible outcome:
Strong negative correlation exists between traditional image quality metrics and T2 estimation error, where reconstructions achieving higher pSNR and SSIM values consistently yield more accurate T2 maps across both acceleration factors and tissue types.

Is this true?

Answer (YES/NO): NO